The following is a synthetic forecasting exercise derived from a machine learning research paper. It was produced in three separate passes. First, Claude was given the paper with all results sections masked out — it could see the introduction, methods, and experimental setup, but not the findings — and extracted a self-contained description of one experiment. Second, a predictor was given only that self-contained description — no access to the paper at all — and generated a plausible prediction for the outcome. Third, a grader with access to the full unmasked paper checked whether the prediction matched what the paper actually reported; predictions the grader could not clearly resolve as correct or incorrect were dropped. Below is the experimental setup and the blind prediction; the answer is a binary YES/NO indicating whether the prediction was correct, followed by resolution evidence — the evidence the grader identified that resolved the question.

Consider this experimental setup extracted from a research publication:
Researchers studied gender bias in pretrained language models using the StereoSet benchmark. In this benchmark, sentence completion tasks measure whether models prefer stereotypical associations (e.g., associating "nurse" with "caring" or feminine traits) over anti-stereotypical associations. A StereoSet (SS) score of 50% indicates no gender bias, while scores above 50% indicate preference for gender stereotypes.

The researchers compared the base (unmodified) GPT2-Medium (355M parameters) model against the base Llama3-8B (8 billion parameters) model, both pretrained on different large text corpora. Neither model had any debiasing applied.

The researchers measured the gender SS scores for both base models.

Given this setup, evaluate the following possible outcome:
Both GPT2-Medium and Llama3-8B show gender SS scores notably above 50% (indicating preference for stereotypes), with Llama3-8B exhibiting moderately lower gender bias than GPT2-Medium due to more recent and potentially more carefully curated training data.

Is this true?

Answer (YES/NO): NO